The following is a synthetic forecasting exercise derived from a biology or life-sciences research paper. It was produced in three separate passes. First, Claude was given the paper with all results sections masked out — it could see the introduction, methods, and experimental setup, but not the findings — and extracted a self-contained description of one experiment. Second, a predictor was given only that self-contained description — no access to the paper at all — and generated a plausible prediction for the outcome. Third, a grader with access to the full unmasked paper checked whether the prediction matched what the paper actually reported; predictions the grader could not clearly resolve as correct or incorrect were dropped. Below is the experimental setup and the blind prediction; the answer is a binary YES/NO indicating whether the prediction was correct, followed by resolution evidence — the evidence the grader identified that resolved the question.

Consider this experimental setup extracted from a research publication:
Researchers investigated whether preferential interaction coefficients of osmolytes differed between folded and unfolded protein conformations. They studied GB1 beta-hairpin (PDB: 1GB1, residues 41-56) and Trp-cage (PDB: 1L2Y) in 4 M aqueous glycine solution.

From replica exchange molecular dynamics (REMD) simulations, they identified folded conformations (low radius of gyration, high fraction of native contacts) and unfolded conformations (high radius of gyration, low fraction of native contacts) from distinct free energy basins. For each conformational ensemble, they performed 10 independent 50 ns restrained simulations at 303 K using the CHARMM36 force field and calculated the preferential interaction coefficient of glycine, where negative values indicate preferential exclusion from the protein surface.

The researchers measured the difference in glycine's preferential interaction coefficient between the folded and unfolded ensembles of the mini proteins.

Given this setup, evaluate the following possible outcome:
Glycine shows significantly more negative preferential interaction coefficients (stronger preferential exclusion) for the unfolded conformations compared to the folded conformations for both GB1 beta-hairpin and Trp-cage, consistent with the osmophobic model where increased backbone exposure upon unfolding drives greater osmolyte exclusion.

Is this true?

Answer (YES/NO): YES